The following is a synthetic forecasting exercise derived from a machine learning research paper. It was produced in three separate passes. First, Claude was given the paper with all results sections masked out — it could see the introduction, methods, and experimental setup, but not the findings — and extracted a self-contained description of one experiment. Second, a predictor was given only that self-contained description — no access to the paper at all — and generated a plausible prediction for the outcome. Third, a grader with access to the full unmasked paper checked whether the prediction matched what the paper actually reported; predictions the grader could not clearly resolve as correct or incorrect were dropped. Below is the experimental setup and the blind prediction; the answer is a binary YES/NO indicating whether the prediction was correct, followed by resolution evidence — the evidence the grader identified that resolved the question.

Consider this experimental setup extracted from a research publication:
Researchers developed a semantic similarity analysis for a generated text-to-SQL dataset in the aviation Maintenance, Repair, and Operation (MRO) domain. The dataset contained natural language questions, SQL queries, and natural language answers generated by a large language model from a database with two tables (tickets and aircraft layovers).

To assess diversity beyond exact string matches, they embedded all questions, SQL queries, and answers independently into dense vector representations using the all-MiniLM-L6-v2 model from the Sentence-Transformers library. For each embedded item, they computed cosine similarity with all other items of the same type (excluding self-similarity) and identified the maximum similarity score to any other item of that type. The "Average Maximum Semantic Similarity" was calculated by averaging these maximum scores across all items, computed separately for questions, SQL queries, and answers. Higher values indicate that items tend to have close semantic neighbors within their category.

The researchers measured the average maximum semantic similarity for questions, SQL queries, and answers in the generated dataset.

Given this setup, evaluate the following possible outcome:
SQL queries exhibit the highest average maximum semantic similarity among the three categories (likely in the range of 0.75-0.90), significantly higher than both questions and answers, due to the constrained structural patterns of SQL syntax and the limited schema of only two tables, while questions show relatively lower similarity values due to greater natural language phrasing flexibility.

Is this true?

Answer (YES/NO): NO